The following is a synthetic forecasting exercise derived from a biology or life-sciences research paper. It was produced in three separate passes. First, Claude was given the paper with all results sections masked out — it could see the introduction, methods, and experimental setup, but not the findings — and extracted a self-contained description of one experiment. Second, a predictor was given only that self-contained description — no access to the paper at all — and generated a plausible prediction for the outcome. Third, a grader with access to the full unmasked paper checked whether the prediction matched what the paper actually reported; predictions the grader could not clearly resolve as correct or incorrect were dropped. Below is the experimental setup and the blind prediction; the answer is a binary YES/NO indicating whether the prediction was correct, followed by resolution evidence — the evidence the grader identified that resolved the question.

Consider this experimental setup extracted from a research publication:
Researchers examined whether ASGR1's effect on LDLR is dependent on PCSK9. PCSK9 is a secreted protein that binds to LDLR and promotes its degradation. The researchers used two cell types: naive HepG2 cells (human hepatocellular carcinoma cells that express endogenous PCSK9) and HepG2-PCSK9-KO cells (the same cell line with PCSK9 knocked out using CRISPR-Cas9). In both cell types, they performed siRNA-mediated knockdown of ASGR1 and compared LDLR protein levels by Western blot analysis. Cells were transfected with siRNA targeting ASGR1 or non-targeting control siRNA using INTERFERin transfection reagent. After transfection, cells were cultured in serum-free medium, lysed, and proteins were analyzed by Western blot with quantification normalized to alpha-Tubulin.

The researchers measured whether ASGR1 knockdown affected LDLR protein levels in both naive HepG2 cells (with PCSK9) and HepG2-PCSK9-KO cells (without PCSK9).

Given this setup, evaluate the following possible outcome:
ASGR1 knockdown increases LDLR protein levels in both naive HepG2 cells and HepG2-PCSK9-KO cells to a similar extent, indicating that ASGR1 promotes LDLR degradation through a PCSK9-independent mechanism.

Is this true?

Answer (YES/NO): NO